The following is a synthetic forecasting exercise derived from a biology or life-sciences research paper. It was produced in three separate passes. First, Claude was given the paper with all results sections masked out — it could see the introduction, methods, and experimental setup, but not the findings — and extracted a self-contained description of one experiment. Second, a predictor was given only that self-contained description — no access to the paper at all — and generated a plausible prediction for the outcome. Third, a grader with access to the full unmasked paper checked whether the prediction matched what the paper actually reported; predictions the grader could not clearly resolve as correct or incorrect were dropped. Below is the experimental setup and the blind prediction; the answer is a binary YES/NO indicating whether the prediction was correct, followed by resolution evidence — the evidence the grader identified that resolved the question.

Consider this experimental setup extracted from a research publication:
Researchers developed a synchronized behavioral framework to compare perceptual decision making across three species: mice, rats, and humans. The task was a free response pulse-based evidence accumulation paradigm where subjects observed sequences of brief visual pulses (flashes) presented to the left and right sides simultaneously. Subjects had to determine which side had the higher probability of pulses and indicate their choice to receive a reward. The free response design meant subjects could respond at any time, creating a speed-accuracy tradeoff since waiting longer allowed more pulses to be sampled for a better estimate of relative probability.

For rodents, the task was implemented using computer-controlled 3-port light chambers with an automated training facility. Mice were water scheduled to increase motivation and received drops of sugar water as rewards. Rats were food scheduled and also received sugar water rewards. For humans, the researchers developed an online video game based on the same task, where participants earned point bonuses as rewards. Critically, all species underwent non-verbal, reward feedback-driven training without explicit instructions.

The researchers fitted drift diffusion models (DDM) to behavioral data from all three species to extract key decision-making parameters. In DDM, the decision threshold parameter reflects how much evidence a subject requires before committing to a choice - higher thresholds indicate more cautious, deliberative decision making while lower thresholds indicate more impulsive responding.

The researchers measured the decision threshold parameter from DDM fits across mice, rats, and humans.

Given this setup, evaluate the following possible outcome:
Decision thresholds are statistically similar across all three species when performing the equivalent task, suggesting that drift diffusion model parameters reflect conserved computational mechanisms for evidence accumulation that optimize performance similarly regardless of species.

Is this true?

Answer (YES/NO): NO